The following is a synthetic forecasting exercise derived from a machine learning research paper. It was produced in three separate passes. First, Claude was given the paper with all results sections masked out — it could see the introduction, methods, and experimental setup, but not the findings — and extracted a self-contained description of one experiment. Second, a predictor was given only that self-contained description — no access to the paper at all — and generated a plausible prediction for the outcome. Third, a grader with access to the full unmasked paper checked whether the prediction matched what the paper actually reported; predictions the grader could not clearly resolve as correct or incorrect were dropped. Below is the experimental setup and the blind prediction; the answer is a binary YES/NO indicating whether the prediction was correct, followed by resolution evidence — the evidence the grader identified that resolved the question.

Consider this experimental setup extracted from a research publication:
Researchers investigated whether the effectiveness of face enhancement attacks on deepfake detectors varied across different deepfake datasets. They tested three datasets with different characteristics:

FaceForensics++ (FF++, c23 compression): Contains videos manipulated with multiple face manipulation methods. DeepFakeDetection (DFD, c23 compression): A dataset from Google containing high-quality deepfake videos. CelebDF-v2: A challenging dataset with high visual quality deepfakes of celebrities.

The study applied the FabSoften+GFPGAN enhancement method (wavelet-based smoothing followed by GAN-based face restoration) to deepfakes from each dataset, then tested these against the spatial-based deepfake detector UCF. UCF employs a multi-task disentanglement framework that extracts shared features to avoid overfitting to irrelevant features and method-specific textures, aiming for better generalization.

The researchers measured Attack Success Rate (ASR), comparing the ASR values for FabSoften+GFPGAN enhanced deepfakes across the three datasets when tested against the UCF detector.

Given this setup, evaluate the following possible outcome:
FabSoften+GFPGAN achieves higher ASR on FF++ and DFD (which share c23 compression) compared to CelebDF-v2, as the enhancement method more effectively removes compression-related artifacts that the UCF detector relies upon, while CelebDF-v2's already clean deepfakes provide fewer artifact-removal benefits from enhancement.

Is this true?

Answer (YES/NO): NO